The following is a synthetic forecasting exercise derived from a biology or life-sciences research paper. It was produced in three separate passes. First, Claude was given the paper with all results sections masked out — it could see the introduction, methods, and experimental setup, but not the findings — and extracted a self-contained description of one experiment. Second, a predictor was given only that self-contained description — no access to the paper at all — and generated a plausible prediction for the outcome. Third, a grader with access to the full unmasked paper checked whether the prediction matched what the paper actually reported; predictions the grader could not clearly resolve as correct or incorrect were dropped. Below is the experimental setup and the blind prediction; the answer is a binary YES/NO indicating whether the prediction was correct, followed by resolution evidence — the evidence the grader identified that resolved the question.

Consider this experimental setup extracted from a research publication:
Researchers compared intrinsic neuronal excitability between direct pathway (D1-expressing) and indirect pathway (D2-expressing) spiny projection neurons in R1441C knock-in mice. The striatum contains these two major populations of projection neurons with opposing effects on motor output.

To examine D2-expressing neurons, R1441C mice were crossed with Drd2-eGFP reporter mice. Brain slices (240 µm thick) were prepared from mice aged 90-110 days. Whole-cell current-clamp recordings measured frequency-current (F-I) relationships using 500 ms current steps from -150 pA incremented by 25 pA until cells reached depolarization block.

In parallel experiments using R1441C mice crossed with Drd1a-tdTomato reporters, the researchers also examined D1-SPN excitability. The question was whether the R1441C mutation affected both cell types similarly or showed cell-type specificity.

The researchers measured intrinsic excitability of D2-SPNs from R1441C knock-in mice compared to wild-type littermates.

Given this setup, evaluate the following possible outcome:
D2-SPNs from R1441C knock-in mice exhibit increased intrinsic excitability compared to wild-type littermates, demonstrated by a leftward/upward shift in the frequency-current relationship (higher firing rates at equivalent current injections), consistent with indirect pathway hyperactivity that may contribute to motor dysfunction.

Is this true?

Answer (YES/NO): NO